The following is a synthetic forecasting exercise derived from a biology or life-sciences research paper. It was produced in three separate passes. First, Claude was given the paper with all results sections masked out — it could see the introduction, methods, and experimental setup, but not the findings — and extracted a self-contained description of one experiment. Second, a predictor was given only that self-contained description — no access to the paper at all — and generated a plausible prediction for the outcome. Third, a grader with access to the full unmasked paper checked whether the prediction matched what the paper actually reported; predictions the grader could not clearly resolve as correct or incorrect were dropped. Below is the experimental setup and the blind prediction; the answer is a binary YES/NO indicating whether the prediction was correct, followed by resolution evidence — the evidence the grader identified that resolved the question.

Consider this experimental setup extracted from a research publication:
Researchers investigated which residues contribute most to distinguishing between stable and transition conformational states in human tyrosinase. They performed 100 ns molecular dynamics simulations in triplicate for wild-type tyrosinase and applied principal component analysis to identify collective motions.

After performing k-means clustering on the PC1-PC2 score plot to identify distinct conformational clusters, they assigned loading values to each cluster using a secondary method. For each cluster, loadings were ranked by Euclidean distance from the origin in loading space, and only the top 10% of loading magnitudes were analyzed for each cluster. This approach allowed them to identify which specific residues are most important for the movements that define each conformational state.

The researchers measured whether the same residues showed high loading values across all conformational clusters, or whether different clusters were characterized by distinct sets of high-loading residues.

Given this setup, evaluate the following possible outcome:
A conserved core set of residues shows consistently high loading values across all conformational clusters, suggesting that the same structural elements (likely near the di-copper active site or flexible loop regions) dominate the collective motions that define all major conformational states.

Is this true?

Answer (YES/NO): NO